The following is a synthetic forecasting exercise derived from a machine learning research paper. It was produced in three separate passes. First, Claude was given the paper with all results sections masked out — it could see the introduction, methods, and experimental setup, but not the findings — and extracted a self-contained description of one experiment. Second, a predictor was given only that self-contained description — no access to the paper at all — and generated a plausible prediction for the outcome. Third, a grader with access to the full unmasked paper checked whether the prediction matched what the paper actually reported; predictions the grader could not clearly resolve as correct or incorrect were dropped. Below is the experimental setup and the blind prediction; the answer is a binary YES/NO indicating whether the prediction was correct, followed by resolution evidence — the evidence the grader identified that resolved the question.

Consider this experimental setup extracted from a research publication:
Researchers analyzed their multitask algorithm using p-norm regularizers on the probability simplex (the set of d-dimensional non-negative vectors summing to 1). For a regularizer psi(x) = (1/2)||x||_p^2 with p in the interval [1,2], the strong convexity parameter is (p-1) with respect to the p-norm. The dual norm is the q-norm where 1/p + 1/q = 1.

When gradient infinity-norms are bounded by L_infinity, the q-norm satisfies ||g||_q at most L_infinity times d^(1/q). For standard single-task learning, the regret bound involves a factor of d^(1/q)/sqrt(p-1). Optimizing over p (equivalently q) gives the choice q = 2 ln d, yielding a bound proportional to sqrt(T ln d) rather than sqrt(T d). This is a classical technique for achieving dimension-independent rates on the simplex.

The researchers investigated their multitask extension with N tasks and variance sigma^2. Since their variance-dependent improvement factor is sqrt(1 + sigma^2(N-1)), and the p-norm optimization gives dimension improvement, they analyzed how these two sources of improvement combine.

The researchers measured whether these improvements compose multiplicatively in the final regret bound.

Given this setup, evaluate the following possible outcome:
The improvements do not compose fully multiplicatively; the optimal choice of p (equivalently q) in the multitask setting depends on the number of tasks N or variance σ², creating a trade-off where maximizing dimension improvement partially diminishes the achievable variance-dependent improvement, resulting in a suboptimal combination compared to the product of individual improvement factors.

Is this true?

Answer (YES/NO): NO